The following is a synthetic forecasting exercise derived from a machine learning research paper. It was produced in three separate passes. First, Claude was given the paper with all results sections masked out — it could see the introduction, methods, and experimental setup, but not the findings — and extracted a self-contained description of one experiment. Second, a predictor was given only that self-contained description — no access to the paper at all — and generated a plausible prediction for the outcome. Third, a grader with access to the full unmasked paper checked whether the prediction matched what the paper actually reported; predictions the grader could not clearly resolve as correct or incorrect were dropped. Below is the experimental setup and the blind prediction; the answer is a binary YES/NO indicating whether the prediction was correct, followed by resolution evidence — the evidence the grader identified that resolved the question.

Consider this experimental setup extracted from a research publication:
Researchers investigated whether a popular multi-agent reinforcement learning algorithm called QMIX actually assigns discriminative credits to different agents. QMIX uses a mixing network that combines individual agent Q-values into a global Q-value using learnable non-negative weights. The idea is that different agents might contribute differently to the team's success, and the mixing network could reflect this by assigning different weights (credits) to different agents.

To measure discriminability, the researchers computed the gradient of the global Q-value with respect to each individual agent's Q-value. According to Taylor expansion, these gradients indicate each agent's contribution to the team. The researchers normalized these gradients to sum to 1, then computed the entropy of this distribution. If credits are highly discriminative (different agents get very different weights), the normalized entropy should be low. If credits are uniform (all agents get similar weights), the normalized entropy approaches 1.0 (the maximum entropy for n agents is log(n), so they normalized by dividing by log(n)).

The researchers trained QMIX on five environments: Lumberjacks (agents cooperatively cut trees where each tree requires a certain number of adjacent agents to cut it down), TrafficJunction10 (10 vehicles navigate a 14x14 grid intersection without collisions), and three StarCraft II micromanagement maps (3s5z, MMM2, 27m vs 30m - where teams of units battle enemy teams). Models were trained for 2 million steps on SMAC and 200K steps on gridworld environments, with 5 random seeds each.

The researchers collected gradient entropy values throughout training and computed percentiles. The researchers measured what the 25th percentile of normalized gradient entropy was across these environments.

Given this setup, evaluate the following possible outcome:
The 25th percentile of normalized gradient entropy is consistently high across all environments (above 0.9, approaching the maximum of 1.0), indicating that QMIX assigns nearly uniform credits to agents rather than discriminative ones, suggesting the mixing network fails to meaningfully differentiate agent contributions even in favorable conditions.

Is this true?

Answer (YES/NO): YES